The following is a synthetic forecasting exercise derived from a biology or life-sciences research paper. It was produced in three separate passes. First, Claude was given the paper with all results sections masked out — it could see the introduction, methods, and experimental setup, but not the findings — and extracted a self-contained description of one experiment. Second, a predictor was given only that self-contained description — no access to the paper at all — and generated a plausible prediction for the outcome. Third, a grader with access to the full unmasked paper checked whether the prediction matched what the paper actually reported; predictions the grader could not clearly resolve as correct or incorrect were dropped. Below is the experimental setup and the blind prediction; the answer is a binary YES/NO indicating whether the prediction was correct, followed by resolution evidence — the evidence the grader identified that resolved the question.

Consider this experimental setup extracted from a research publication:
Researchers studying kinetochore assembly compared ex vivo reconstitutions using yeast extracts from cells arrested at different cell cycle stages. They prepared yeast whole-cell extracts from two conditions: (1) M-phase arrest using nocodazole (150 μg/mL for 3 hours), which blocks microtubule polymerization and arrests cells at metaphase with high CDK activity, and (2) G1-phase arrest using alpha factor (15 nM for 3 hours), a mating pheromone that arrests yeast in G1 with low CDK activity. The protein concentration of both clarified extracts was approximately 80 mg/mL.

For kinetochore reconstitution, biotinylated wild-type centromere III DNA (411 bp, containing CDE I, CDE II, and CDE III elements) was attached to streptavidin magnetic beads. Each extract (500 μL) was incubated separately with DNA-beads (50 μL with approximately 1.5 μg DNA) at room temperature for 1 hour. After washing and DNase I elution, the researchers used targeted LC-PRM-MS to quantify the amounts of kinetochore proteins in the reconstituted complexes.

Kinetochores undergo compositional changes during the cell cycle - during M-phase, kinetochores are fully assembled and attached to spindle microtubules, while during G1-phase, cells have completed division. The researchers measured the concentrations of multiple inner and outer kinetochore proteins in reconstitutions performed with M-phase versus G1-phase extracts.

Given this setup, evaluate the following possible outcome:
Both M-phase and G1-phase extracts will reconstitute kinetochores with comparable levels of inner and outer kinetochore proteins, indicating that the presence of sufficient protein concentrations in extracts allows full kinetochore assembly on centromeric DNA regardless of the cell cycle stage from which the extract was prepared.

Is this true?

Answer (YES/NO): NO